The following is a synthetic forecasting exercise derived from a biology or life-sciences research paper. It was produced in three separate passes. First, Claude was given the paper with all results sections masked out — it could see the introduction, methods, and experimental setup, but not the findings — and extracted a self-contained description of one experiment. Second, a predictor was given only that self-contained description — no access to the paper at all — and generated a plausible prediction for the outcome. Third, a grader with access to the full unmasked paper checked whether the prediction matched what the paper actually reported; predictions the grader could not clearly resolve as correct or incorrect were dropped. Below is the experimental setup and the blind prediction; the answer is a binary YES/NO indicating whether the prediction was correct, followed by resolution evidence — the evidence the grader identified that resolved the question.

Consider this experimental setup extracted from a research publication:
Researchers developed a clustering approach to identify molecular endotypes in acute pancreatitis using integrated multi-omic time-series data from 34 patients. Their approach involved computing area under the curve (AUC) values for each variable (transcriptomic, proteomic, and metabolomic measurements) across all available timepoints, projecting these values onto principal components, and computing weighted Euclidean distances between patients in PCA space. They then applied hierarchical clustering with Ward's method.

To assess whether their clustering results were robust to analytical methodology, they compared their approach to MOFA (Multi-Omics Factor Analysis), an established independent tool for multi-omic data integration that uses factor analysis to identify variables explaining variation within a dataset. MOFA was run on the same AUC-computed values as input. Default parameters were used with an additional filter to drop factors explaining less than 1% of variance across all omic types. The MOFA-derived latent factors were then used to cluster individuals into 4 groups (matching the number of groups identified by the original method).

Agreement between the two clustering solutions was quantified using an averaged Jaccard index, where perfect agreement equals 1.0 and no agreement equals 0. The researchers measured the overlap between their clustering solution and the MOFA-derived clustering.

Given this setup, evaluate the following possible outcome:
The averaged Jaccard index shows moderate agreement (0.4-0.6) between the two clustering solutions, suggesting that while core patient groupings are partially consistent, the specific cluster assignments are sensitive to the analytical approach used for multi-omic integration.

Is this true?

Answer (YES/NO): NO